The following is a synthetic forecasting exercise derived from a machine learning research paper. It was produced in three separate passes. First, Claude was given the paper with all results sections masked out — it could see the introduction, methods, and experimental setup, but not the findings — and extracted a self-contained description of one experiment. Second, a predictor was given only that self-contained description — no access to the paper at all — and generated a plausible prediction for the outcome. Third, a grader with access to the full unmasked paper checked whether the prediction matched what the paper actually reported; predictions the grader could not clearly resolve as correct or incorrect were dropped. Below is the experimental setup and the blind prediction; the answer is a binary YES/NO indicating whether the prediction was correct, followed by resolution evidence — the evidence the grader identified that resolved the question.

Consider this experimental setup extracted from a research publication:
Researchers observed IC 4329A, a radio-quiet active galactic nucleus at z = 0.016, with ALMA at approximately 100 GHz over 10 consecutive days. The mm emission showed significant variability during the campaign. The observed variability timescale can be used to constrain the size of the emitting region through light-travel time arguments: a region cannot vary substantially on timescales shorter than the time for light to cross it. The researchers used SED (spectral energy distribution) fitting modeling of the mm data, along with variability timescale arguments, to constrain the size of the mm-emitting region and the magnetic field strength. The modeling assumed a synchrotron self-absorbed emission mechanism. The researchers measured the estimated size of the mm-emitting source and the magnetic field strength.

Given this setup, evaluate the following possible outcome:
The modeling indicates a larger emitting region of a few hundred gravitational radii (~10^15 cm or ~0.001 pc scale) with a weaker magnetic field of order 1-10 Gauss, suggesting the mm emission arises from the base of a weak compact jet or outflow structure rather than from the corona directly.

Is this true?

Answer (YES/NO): NO